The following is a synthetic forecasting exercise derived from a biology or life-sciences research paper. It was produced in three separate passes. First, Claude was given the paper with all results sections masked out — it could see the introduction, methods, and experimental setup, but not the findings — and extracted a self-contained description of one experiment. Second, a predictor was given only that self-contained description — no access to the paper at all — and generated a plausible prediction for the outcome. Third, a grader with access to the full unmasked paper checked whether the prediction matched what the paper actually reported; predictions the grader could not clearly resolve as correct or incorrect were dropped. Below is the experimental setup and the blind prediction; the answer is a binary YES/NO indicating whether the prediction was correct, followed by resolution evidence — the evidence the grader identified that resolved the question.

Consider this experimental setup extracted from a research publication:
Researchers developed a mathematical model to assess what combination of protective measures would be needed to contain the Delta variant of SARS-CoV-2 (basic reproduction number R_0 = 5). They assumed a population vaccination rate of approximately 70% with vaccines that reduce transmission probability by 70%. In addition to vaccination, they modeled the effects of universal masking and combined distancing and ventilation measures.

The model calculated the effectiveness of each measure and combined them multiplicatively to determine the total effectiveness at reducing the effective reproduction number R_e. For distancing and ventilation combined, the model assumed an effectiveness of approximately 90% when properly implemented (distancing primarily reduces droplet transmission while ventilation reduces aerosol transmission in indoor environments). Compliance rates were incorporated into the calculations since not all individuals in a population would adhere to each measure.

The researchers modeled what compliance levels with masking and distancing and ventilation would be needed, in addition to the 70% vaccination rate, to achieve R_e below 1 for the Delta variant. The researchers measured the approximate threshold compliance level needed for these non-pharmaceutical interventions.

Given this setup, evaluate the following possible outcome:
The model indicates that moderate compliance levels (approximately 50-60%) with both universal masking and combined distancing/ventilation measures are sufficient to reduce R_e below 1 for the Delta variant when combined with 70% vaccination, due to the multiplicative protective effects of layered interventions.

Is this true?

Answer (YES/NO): NO